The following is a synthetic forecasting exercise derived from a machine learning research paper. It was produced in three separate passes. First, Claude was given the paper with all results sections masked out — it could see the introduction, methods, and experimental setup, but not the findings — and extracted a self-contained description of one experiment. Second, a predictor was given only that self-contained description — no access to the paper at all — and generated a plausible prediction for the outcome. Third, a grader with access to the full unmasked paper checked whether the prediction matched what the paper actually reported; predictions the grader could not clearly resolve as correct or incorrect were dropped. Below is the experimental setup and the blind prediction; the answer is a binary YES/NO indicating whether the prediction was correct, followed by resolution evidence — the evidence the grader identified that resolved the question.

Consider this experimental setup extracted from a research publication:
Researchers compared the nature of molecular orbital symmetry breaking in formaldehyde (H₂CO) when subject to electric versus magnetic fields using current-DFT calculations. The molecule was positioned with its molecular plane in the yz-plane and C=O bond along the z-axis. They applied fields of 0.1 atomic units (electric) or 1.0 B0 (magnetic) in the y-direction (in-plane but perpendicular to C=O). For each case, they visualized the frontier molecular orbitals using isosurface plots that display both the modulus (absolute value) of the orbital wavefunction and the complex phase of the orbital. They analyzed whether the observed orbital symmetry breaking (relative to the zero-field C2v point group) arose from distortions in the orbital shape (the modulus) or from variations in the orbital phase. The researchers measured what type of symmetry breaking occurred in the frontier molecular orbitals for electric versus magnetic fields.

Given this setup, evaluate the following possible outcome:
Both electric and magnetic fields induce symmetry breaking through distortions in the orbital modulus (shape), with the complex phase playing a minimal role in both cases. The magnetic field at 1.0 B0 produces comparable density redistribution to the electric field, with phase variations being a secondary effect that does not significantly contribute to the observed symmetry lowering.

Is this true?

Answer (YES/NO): NO